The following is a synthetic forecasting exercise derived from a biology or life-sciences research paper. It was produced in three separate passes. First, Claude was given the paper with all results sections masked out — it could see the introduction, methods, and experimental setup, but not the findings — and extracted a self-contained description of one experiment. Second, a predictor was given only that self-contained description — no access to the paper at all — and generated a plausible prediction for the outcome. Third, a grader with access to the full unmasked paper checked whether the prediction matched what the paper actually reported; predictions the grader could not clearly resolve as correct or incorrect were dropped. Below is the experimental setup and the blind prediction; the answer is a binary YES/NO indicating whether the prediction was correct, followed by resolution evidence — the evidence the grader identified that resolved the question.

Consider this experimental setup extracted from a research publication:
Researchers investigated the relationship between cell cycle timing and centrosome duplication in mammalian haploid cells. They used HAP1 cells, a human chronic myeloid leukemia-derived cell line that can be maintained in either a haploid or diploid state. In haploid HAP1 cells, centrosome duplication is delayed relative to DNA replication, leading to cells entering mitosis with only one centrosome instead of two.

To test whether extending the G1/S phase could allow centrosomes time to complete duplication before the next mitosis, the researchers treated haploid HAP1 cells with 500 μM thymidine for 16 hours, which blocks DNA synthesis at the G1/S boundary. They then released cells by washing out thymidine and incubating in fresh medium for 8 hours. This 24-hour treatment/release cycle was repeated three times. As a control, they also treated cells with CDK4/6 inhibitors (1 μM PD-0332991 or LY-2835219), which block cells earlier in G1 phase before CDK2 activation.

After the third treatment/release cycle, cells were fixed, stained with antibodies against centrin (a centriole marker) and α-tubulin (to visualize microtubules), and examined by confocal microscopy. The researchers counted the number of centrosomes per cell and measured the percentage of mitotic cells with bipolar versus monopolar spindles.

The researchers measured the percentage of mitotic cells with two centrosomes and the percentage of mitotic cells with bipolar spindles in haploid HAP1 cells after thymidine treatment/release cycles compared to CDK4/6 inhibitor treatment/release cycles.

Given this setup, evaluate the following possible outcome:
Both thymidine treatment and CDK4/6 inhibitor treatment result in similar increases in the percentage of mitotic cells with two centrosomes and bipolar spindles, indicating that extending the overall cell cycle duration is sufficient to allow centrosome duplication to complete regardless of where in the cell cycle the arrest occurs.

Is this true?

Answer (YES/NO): NO